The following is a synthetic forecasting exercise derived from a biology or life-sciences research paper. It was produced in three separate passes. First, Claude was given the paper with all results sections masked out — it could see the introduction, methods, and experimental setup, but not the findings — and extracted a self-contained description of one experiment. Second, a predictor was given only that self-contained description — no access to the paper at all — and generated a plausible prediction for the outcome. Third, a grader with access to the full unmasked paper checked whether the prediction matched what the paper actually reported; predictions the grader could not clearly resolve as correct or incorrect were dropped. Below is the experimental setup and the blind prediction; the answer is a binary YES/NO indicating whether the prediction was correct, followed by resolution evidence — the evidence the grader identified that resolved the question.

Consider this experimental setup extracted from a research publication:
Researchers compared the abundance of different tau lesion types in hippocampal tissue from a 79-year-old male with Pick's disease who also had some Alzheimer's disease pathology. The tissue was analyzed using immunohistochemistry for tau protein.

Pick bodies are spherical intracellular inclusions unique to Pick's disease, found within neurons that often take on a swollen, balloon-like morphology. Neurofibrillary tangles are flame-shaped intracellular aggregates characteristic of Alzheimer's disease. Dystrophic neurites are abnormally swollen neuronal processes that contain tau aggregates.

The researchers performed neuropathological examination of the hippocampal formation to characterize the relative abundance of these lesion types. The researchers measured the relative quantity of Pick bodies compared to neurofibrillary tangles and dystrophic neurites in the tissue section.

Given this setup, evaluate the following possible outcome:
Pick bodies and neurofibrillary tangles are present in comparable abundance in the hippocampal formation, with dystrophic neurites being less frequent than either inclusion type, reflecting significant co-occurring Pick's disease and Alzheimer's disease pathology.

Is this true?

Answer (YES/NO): NO